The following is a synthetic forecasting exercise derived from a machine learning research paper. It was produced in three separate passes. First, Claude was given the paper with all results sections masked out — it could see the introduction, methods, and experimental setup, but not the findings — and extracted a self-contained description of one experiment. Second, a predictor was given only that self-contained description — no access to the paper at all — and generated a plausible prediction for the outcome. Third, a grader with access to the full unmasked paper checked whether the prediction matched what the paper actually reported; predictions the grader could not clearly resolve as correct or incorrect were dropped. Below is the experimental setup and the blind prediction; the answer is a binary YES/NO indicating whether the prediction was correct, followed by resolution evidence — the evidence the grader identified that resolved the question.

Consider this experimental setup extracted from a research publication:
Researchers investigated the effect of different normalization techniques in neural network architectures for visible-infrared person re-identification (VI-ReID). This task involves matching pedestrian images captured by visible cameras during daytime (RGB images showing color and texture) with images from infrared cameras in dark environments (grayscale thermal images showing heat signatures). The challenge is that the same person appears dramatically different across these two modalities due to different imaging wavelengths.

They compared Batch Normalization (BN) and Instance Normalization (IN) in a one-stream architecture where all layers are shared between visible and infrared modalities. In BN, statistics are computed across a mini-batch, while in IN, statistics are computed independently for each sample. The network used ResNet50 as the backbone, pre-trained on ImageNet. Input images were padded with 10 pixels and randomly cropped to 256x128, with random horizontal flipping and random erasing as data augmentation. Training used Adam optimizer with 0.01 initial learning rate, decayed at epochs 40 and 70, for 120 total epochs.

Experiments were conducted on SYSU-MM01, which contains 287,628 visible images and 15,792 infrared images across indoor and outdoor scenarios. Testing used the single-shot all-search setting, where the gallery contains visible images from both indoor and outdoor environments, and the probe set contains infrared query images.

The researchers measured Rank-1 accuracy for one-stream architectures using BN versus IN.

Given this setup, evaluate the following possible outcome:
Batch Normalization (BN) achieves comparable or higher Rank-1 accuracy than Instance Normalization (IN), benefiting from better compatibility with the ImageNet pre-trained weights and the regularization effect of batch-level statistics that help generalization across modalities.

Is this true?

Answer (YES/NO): YES